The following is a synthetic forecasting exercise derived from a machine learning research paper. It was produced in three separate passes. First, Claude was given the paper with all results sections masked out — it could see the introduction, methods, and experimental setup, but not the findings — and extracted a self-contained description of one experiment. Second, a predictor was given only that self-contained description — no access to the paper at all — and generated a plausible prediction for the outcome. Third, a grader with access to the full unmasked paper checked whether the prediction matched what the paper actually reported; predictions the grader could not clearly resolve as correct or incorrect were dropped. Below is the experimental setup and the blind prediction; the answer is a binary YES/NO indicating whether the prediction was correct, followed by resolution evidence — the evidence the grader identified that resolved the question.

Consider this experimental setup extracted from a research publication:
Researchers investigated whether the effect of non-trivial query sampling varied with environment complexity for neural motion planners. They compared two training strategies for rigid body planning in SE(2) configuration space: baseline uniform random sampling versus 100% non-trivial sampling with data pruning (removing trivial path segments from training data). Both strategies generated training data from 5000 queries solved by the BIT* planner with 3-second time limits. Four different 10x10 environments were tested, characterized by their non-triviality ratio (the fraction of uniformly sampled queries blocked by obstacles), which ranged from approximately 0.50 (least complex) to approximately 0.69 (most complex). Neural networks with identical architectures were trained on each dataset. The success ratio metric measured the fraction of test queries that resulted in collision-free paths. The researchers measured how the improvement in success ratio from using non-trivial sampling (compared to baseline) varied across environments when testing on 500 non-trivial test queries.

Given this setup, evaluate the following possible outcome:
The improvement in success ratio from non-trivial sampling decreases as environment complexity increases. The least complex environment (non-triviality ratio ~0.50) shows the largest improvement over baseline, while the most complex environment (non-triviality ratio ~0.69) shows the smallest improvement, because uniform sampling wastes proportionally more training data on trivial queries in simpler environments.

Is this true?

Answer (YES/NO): YES